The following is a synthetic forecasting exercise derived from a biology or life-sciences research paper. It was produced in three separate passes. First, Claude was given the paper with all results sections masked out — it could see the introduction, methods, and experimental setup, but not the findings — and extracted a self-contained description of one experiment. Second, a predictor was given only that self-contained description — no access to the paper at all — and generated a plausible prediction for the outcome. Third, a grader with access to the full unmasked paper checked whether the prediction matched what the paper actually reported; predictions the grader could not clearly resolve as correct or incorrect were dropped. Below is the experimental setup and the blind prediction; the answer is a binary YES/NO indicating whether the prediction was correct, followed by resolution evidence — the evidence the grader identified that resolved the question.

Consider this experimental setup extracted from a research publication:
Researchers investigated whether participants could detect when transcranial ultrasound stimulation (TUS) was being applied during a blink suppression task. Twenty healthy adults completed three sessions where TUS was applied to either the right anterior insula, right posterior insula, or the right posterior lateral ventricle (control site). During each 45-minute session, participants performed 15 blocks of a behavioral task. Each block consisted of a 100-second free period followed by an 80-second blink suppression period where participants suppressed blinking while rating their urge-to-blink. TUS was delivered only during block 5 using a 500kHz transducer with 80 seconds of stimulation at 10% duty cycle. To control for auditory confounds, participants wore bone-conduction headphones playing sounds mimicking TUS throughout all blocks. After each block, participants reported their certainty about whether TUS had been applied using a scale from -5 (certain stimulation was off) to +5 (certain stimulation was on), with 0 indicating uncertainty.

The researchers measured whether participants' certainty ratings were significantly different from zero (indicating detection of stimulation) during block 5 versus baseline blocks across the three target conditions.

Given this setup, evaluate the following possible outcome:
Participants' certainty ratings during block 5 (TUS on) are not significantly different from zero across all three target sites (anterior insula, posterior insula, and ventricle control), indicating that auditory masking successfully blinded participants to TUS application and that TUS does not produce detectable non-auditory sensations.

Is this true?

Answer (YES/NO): NO